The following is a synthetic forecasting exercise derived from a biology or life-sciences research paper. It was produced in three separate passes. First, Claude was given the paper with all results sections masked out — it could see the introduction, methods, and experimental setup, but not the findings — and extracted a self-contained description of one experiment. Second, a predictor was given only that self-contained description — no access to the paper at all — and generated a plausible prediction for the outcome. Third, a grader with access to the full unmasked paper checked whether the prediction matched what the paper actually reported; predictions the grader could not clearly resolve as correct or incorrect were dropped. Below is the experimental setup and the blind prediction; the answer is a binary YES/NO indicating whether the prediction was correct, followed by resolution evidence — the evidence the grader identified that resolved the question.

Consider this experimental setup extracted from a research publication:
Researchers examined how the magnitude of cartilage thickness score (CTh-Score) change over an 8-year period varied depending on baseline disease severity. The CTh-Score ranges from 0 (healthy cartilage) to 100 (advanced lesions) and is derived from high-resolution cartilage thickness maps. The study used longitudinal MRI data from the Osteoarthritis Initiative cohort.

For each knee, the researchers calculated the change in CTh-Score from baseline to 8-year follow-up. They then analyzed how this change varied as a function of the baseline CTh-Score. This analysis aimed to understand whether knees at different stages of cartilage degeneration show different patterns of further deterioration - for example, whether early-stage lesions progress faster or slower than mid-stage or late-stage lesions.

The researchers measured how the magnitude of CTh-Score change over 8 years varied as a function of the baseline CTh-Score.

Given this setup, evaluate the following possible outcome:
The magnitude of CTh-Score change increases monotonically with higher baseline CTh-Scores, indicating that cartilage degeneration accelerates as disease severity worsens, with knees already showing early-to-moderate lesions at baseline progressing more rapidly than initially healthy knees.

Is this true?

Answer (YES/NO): NO